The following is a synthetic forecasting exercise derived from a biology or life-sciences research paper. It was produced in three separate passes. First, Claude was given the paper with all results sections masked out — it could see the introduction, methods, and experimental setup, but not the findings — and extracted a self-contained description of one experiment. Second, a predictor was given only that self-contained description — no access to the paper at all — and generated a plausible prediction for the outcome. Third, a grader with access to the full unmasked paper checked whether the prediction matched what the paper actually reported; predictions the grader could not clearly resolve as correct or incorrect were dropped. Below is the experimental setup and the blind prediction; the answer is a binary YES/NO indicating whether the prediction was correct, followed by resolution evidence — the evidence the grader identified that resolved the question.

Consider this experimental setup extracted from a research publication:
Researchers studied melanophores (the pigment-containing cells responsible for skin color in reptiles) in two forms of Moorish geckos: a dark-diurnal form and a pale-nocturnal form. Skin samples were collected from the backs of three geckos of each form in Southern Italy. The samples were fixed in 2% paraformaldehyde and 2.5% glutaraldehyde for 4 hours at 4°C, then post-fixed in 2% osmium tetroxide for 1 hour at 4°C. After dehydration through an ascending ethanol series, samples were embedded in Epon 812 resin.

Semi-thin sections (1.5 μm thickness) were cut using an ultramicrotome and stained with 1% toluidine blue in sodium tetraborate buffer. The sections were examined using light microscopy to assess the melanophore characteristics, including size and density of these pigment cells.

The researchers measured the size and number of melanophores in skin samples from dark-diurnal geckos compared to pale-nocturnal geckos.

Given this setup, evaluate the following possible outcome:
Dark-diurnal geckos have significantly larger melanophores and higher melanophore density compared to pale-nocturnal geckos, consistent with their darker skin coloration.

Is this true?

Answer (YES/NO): YES